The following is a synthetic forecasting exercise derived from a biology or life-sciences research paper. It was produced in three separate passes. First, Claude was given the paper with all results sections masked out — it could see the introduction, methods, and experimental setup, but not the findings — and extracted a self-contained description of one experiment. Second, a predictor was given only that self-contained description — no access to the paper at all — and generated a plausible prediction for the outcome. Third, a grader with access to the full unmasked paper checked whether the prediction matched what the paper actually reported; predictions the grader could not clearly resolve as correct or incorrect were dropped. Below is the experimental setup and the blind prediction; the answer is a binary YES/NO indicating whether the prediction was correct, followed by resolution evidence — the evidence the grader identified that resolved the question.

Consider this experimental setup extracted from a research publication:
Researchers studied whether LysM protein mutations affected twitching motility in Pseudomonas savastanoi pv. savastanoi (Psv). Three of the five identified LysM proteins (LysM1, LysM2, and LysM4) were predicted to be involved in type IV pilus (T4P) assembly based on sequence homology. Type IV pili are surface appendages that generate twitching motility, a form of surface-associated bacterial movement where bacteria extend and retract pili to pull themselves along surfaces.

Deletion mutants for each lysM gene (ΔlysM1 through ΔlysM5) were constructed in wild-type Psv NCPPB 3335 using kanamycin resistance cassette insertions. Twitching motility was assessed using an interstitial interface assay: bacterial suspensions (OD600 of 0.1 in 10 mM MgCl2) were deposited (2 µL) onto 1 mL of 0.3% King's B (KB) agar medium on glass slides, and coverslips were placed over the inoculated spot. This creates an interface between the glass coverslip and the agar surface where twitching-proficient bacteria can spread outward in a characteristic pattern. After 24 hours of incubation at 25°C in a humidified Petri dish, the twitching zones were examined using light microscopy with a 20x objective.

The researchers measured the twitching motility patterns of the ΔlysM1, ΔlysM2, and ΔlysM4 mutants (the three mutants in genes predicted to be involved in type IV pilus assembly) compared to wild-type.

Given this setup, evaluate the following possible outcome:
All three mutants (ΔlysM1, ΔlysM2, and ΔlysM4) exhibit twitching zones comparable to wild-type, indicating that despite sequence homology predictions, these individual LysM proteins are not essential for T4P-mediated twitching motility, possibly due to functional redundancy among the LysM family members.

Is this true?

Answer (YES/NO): NO